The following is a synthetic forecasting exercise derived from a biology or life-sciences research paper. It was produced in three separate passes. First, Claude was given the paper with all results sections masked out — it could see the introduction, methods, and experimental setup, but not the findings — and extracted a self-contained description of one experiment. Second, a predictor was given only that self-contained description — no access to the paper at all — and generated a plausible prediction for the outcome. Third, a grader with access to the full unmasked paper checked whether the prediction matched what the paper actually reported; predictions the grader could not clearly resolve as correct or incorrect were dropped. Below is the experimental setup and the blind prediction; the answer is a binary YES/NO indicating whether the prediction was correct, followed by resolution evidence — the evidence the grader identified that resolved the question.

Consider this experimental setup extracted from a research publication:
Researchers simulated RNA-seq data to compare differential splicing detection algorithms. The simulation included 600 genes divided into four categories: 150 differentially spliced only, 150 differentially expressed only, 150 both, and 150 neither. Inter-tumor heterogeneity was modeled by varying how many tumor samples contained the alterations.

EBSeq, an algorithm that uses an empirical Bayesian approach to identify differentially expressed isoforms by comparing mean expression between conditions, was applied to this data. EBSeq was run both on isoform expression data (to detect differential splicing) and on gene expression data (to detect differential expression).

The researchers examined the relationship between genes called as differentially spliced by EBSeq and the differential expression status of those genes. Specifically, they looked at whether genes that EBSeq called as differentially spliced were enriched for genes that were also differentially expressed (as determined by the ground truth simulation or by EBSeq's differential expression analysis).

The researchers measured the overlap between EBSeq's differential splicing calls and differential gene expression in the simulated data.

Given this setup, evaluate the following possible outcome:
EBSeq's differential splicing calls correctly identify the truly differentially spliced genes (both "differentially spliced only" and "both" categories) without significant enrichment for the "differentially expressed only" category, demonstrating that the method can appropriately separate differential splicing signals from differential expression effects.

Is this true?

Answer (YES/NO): NO